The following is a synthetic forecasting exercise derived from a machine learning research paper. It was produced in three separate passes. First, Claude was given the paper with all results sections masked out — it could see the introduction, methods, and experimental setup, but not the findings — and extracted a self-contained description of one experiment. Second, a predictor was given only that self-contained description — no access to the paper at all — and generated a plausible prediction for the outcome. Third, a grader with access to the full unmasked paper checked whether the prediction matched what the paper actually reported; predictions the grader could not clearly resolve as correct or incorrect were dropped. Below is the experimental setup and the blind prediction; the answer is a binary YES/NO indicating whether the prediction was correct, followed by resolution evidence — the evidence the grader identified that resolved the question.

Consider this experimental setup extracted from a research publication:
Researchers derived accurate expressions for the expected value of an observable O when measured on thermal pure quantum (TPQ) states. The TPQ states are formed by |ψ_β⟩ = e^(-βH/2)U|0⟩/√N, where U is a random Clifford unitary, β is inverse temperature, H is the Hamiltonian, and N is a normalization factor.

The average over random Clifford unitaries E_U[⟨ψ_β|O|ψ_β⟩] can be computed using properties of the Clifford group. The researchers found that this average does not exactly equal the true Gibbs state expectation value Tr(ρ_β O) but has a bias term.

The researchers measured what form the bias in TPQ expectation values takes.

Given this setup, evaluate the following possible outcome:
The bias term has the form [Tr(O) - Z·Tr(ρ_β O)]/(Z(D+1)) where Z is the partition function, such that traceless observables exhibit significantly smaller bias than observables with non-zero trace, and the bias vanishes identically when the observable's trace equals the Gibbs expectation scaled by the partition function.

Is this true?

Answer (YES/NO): NO